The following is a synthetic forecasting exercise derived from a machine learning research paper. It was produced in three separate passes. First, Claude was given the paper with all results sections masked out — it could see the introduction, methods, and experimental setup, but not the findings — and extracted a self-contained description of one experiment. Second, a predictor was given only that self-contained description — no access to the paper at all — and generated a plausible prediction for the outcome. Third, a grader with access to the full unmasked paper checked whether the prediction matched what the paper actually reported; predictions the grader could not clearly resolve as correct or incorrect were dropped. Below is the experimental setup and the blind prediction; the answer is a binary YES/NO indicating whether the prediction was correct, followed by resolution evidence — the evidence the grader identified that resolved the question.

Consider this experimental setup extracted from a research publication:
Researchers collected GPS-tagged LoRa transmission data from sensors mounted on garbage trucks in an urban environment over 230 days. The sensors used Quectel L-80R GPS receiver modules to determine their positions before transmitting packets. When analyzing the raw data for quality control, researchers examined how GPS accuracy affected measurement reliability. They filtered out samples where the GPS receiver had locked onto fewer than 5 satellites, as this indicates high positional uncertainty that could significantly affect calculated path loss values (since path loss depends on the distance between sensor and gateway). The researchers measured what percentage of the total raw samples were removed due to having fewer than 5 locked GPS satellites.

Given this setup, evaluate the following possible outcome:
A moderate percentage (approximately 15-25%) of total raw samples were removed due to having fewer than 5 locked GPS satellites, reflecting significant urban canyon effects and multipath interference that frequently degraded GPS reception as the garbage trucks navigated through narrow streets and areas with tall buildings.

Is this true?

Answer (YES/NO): NO